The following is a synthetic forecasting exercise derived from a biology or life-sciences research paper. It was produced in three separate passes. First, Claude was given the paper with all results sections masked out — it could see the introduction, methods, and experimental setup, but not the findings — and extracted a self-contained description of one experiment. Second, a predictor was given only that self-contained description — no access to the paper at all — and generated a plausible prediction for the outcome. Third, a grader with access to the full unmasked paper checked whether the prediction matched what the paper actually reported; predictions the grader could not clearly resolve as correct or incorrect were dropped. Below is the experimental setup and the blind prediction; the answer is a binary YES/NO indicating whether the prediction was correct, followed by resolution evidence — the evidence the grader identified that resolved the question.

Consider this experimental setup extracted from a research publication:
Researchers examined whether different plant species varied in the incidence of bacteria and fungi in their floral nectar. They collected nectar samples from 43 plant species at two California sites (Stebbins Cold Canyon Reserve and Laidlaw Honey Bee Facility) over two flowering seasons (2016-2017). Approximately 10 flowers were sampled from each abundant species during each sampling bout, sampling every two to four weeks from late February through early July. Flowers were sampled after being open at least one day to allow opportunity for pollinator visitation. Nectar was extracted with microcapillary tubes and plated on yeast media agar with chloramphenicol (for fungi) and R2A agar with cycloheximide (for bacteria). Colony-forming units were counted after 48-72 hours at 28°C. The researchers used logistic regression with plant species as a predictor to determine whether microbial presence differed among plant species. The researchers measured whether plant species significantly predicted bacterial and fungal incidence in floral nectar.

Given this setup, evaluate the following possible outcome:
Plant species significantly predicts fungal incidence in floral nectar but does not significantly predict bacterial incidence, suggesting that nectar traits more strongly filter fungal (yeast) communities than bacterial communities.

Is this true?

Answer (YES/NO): NO